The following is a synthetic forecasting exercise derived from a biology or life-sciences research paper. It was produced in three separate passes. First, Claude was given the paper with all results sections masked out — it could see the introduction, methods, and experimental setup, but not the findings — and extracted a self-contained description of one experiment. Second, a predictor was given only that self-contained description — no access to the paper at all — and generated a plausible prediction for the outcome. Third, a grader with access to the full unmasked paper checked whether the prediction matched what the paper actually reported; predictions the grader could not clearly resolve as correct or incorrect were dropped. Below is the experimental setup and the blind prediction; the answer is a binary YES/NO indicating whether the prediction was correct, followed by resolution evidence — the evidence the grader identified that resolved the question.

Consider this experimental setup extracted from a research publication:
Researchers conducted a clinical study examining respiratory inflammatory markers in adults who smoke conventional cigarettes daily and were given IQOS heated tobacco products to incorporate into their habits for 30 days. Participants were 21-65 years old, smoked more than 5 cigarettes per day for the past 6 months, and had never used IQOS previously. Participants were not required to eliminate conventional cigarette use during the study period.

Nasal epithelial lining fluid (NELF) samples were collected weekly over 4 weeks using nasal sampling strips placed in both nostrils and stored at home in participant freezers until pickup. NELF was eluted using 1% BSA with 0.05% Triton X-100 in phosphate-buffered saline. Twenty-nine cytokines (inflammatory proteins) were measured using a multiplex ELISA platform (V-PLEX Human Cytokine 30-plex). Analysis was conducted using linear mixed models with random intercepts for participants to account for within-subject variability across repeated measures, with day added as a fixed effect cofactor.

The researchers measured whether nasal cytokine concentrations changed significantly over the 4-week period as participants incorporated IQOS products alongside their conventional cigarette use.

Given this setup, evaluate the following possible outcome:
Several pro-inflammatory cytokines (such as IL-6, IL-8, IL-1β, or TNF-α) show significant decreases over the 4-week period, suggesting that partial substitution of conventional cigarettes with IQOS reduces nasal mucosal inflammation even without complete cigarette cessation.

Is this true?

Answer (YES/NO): NO